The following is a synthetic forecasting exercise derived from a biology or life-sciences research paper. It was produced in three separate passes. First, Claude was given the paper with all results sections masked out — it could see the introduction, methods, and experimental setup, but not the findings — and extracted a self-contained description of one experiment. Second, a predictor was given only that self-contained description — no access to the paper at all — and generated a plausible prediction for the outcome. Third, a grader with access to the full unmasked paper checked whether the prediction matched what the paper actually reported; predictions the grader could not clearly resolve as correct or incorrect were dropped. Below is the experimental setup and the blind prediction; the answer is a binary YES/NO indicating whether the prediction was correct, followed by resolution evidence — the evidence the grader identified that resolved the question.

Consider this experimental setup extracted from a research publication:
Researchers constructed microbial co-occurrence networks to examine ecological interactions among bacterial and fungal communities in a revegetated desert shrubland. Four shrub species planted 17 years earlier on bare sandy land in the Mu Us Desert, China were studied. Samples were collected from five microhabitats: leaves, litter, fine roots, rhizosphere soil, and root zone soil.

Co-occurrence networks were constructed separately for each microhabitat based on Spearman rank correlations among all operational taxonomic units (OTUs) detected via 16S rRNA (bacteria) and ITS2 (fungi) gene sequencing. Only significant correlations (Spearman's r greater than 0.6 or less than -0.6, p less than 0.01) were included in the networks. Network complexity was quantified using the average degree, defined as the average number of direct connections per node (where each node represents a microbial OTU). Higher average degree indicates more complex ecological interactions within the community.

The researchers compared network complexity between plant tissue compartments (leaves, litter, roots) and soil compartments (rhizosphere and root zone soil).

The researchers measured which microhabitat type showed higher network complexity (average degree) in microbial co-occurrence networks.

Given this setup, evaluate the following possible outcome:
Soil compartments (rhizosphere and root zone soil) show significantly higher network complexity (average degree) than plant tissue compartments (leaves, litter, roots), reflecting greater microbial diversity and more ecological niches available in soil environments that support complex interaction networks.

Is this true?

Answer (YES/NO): NO